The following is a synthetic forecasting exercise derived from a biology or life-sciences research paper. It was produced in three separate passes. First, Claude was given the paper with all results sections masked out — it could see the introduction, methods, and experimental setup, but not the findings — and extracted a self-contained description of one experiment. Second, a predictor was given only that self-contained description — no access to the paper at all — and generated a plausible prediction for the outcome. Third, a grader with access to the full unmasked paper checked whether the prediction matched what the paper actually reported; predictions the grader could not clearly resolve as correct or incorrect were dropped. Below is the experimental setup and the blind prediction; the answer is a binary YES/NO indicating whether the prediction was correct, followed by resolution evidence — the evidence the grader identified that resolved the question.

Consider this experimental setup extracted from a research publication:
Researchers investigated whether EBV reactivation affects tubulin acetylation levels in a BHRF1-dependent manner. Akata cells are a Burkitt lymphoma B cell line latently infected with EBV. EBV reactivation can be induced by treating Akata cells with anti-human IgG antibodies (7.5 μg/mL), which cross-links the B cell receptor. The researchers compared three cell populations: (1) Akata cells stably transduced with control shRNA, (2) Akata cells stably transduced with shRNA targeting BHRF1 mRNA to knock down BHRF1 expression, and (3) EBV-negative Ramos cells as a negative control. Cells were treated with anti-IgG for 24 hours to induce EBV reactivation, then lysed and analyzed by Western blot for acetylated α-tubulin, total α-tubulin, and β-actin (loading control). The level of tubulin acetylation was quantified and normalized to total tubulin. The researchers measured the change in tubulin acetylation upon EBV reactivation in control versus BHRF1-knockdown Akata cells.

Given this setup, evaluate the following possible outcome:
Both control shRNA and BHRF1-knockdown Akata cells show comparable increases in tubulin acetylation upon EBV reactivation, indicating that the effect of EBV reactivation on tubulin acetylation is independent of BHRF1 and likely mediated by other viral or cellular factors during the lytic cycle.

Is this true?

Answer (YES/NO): NO